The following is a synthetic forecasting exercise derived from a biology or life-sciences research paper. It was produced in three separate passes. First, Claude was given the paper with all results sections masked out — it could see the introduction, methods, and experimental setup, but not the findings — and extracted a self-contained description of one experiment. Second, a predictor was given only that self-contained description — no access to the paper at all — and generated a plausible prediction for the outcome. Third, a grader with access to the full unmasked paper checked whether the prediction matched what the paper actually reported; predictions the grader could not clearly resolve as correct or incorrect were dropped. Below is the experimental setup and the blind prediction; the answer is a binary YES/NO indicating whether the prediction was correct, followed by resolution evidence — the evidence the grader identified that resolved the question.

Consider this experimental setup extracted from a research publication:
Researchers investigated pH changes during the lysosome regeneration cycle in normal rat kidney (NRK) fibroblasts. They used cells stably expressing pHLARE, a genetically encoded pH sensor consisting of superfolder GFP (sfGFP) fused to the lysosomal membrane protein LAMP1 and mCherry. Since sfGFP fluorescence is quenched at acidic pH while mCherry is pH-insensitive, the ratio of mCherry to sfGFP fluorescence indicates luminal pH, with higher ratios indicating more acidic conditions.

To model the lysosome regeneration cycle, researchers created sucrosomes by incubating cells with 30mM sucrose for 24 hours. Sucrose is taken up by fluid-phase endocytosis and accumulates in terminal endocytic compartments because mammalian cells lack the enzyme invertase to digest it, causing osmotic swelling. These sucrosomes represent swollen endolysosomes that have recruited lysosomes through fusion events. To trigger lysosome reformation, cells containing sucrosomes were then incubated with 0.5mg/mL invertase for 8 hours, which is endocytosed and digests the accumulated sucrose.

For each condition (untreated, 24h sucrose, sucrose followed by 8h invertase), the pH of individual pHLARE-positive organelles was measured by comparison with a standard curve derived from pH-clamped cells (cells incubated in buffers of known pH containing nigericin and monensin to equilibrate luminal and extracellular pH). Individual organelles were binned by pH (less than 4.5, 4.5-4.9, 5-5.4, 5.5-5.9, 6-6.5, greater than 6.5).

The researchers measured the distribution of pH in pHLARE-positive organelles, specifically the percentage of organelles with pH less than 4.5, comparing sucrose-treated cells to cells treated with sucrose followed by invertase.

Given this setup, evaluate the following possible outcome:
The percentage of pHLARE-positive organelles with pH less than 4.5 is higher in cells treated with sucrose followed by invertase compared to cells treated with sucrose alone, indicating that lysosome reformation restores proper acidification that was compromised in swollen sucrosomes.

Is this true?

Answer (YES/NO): NO